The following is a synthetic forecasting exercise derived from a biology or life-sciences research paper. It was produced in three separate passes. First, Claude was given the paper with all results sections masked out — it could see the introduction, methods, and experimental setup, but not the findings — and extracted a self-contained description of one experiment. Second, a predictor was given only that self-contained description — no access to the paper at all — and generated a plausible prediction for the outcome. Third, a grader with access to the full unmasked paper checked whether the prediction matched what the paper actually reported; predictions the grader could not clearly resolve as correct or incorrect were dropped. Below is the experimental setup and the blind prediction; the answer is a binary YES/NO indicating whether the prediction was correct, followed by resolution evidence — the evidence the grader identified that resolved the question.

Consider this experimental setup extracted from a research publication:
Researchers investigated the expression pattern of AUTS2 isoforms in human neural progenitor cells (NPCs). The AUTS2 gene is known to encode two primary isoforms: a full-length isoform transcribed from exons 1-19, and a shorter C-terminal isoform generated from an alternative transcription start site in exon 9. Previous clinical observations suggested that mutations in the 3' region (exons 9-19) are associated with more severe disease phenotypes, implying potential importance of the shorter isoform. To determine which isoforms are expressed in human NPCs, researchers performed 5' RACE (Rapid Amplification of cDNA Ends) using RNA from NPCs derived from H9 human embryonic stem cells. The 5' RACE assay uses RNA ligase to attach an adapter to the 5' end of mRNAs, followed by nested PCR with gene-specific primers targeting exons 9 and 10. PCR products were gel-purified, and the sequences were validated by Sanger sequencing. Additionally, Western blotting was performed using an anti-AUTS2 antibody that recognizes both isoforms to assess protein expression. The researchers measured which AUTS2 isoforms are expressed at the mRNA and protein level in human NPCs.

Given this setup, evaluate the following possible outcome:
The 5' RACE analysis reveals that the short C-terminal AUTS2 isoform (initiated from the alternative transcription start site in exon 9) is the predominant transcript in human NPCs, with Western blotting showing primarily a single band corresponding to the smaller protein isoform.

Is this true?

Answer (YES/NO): YES